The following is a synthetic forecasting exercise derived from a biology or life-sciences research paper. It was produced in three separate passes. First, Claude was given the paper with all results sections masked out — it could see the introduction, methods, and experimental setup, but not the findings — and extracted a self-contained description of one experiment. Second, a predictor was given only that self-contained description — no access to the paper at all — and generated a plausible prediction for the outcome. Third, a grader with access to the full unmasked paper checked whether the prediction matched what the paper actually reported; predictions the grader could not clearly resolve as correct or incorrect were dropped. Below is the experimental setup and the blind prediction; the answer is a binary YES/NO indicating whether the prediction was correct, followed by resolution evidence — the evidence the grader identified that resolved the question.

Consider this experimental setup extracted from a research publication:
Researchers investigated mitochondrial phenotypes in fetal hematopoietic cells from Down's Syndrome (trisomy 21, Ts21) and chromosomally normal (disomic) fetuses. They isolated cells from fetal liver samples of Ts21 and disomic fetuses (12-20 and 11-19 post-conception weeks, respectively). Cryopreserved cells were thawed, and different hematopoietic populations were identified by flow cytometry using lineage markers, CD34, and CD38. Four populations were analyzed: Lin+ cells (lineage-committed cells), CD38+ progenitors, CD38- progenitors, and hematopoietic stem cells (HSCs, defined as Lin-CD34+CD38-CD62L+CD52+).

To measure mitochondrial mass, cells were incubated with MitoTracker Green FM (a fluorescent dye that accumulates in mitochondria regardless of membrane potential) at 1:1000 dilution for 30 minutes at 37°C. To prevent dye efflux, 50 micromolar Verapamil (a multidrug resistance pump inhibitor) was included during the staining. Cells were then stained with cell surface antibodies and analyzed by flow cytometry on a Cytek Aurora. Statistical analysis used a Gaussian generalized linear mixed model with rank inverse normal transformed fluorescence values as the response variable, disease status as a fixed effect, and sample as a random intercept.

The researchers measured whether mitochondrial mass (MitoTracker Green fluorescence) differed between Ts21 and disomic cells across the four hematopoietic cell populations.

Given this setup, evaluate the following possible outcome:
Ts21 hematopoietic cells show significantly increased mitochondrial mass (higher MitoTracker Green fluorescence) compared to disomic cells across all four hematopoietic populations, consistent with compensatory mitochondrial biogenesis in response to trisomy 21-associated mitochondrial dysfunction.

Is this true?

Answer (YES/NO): NO